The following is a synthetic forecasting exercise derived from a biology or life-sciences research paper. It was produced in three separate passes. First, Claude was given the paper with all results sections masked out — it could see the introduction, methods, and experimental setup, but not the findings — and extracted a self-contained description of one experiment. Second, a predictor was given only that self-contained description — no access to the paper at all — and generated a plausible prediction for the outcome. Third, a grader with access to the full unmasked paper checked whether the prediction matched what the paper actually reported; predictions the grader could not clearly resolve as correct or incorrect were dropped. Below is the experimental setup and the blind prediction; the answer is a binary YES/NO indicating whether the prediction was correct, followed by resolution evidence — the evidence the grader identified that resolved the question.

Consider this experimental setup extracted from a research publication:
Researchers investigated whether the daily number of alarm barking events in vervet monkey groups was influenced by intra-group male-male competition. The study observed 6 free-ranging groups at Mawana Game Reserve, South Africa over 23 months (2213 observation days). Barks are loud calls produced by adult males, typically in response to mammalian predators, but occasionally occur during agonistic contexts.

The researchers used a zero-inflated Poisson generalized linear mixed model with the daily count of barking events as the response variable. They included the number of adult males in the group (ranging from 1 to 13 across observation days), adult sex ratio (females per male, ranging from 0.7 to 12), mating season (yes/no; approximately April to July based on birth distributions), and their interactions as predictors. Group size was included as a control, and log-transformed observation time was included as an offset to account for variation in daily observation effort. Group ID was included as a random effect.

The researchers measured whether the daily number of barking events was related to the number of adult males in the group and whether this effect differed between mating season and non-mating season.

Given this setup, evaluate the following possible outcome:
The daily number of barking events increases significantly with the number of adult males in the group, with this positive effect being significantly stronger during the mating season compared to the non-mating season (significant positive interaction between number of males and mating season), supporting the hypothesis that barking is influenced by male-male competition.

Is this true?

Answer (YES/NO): NO